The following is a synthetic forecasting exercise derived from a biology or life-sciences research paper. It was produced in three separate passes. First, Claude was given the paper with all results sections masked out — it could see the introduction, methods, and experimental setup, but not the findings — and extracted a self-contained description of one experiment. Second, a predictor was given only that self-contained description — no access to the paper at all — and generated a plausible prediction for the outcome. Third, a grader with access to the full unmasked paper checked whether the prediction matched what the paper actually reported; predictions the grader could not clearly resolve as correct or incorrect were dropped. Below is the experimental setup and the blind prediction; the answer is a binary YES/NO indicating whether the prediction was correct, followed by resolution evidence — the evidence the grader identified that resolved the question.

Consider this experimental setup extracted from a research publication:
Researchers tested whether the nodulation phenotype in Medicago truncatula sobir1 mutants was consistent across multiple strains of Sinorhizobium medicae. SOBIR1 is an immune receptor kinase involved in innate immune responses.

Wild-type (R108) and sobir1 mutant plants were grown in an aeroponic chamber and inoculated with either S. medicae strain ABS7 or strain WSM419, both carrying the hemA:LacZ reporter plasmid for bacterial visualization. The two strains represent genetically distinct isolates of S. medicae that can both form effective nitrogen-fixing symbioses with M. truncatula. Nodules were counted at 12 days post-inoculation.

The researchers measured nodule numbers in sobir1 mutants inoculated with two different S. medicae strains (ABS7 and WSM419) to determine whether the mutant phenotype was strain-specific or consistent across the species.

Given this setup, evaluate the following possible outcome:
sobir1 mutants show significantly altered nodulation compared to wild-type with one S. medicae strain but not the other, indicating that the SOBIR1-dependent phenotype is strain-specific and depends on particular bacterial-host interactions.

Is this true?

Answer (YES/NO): NO